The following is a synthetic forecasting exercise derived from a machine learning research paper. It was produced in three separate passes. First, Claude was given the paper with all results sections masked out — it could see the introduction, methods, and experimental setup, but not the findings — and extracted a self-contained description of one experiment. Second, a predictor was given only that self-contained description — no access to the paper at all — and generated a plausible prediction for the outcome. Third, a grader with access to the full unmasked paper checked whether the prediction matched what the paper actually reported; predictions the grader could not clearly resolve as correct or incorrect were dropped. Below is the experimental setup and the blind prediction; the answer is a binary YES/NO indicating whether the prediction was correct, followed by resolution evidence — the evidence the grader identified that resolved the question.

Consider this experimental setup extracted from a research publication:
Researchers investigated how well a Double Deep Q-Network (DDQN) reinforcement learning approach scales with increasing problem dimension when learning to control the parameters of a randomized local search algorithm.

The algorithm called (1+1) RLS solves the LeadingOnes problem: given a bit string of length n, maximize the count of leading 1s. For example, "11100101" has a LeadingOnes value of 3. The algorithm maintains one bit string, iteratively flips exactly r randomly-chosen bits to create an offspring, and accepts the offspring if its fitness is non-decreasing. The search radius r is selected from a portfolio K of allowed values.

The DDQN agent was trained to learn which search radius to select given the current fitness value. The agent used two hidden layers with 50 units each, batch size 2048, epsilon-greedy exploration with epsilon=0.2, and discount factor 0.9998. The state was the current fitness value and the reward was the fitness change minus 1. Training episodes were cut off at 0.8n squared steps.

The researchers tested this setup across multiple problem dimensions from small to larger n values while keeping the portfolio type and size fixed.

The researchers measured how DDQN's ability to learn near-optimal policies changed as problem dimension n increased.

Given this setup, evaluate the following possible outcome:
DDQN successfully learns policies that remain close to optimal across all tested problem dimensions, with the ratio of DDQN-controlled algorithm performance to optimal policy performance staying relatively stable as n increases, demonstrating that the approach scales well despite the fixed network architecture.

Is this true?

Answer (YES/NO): NO